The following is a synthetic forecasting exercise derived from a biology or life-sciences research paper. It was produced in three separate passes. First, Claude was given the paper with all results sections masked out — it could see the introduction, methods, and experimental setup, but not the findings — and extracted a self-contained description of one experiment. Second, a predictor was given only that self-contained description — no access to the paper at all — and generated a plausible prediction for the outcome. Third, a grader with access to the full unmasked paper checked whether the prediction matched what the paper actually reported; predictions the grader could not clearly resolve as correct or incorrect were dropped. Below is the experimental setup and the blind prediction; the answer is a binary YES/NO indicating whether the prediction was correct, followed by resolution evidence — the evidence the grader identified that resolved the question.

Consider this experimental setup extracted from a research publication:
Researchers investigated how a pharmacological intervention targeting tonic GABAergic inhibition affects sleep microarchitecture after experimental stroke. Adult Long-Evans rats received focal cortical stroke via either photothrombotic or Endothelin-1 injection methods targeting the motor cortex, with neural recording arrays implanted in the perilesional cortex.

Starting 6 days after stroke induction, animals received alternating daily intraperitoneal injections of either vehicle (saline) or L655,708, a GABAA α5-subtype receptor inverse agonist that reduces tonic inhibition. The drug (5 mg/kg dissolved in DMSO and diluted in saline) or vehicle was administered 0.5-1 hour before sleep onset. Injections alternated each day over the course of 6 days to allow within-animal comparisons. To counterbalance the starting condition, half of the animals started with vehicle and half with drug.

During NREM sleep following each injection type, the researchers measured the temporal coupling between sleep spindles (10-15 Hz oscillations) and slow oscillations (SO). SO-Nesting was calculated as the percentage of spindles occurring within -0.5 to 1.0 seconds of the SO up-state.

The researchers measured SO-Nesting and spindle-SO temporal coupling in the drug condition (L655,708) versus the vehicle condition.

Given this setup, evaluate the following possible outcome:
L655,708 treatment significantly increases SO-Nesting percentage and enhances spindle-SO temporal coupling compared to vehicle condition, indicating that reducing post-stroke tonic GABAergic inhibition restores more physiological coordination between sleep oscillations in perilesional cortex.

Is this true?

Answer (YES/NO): YES